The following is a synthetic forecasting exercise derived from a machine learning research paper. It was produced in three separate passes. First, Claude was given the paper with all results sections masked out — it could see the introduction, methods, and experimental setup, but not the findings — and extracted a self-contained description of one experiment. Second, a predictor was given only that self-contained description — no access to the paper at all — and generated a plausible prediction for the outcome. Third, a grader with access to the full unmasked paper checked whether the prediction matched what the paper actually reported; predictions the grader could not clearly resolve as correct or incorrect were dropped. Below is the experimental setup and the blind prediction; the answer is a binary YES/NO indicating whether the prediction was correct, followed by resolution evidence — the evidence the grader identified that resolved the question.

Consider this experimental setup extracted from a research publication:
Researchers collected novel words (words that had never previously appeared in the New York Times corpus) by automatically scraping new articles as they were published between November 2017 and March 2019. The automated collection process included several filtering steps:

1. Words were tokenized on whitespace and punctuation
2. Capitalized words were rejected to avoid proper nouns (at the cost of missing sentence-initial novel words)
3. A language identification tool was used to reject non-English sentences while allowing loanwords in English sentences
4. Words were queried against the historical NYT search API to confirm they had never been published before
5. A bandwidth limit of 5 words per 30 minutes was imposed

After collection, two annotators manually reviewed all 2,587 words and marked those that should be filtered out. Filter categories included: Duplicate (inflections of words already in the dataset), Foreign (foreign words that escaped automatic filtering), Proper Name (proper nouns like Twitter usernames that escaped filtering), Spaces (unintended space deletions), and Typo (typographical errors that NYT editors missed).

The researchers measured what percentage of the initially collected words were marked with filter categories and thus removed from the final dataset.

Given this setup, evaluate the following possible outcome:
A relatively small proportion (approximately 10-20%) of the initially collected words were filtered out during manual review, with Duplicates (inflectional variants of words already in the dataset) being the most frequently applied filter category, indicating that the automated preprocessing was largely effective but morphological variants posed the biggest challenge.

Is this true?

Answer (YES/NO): NO